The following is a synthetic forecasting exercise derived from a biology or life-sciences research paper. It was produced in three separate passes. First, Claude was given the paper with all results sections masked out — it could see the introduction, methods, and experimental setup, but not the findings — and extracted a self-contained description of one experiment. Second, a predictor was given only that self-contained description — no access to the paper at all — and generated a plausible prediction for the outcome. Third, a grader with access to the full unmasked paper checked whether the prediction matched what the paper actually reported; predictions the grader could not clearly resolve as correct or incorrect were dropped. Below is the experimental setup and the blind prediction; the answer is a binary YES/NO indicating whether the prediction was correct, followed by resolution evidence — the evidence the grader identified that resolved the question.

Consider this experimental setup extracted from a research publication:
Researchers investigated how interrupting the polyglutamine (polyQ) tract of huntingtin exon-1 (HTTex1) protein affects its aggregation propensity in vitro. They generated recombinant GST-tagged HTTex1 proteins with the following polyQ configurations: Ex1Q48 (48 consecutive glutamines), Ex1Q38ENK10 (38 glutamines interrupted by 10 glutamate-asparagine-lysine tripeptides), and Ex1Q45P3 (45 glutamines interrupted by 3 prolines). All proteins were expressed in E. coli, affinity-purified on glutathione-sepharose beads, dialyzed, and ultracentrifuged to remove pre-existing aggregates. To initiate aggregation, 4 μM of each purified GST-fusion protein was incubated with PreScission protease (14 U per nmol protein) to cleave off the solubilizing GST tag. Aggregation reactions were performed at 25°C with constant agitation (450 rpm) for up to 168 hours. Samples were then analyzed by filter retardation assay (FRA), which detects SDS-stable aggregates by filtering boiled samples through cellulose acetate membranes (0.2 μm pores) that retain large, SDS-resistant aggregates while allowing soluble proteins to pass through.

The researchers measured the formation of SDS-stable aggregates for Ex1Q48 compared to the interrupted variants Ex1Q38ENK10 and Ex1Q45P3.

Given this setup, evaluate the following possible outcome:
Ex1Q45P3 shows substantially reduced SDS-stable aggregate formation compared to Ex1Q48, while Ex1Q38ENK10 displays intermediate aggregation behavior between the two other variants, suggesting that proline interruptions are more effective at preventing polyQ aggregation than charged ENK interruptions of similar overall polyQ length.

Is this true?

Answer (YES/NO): NO